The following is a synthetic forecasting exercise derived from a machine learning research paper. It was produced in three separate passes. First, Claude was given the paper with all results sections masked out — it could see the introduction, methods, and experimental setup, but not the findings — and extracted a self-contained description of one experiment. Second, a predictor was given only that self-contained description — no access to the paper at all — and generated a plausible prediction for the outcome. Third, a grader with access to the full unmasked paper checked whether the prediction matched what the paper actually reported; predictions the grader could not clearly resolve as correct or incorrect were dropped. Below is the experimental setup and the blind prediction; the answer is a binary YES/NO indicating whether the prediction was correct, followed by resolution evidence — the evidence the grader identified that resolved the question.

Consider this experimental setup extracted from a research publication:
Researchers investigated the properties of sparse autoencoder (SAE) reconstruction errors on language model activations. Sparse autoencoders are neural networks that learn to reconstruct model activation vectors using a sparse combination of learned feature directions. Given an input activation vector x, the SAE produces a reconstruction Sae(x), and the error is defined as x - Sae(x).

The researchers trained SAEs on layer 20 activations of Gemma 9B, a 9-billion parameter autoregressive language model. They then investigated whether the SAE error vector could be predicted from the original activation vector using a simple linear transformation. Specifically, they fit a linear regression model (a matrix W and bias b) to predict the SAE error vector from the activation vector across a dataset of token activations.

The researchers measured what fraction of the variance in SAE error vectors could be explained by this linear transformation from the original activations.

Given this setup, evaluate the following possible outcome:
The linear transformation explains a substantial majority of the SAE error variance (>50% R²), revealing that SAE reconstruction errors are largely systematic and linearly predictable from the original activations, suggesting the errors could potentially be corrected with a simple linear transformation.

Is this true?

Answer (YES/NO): NO